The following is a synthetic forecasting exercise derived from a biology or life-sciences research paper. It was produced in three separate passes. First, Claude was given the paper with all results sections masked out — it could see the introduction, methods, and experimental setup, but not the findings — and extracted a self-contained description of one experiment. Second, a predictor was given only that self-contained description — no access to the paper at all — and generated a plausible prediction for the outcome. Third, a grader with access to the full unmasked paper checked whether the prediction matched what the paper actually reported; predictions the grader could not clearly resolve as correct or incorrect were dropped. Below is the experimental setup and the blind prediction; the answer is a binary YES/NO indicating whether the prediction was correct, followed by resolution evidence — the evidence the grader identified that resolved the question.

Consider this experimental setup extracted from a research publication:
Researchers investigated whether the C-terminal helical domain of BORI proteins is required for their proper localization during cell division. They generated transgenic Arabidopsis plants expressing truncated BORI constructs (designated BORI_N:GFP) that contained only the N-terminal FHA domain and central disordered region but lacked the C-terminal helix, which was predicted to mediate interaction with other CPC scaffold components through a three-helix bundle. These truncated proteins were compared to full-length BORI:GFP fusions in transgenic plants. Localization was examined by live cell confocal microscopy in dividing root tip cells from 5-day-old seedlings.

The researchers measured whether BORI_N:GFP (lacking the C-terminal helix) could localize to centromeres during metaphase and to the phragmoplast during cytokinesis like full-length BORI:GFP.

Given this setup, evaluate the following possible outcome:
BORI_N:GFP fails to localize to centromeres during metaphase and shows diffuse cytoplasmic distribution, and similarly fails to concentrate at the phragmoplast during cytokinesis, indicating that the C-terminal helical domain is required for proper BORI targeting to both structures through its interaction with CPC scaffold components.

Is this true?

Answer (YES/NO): NO